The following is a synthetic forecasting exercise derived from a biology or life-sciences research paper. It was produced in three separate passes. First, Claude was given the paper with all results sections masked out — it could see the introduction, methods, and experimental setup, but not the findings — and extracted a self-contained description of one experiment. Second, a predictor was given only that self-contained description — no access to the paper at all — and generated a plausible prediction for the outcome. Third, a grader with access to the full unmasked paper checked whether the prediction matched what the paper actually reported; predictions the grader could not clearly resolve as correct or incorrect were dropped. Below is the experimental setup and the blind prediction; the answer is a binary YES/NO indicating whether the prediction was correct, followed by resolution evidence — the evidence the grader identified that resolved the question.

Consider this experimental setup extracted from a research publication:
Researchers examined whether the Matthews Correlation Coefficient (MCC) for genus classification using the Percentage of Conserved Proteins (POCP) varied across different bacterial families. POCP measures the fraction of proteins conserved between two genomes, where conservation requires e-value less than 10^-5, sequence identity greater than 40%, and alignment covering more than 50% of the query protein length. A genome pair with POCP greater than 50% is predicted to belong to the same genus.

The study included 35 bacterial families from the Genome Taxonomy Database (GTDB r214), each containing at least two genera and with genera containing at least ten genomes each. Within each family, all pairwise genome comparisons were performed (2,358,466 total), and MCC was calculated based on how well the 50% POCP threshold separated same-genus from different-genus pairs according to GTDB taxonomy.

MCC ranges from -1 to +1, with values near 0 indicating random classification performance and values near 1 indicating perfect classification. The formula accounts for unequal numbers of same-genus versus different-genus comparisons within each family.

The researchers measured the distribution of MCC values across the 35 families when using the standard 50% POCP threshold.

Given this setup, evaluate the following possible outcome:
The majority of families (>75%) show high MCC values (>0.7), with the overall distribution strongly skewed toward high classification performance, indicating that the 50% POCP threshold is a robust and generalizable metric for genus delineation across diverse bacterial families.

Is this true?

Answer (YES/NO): NO